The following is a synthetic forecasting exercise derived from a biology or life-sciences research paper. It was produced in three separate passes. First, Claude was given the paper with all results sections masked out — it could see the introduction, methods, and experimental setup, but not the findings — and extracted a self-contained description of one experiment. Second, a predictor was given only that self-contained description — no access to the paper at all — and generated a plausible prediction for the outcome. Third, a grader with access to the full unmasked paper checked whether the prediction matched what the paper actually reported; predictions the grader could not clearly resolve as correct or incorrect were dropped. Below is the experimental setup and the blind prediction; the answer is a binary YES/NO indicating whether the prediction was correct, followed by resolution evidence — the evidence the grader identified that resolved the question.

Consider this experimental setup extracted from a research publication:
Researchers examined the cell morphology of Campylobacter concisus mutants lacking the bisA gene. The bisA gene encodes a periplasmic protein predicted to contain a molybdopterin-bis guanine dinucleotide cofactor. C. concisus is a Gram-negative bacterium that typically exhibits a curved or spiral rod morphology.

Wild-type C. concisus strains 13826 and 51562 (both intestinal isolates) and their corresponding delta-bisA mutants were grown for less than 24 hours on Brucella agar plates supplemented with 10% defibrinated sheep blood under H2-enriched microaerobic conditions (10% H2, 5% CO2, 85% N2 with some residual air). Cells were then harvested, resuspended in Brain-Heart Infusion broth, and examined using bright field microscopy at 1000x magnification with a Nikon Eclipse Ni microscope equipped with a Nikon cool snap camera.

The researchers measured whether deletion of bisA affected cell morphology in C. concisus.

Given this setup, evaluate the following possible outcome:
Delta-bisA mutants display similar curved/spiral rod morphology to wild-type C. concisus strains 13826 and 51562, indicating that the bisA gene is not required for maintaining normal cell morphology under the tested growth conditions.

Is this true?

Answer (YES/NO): NO